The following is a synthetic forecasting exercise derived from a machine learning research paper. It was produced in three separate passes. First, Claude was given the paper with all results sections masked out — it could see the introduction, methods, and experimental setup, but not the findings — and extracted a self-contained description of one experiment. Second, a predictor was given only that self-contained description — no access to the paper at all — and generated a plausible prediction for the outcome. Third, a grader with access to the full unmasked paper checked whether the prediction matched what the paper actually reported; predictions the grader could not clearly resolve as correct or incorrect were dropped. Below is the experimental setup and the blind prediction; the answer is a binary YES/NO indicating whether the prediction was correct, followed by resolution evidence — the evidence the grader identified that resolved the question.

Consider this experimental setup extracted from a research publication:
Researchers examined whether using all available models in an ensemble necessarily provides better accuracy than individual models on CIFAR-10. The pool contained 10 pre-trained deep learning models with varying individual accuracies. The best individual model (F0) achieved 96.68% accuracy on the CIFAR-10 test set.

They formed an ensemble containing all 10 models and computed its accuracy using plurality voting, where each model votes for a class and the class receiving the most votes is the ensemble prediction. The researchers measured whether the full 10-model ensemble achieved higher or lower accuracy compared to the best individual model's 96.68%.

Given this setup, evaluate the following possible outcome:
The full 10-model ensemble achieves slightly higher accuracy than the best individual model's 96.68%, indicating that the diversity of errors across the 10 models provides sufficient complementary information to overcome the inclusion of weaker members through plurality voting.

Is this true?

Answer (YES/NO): NO